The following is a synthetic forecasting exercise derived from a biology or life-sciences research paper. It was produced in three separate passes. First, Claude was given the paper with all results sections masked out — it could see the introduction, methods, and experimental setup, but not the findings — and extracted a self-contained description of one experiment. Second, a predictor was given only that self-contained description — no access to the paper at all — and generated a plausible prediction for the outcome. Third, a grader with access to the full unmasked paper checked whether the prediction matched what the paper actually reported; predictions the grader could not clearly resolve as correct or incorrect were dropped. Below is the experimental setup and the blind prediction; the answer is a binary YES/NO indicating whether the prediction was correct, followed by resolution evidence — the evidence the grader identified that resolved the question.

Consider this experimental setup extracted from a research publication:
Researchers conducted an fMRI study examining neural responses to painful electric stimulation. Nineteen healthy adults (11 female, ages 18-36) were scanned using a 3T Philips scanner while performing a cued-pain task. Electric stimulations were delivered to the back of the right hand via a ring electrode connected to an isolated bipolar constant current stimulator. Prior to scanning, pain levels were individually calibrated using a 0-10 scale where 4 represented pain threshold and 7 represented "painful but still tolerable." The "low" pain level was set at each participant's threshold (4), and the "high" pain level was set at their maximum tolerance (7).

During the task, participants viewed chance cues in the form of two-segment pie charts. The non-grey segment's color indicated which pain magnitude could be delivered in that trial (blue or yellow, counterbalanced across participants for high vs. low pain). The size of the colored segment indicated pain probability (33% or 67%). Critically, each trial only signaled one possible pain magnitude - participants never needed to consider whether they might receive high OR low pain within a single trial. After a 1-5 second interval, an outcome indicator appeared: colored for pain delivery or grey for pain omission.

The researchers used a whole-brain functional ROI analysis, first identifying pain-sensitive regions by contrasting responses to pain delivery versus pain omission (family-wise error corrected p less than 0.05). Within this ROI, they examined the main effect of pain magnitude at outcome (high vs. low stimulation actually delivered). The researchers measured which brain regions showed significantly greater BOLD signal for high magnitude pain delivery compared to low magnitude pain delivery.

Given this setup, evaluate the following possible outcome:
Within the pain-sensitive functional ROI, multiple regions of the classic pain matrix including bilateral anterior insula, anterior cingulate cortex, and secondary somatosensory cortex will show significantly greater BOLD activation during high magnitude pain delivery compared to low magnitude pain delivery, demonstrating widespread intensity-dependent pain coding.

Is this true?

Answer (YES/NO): NO